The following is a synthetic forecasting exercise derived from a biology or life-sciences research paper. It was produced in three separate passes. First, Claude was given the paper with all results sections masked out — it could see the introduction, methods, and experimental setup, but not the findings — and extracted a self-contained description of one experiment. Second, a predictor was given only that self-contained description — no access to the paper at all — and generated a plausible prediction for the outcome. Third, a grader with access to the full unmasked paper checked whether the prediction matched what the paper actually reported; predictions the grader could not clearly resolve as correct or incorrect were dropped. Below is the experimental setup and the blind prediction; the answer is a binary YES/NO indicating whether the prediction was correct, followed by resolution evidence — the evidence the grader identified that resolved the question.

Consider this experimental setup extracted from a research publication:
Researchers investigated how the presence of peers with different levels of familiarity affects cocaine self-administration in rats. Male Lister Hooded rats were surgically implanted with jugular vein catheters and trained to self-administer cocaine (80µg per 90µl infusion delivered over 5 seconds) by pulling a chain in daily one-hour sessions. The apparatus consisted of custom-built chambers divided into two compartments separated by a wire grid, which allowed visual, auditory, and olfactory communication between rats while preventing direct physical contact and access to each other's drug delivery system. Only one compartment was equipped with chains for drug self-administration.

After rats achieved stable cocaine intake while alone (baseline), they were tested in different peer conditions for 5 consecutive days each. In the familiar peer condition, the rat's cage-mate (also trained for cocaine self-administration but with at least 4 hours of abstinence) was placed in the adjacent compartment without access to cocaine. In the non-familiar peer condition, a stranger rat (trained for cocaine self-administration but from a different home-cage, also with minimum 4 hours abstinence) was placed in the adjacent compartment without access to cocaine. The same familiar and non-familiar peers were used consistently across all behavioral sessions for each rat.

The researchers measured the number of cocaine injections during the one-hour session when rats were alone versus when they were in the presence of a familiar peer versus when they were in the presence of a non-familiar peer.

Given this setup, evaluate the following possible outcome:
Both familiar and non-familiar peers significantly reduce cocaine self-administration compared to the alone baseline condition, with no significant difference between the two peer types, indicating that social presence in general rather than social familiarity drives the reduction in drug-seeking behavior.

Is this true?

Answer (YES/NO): NO